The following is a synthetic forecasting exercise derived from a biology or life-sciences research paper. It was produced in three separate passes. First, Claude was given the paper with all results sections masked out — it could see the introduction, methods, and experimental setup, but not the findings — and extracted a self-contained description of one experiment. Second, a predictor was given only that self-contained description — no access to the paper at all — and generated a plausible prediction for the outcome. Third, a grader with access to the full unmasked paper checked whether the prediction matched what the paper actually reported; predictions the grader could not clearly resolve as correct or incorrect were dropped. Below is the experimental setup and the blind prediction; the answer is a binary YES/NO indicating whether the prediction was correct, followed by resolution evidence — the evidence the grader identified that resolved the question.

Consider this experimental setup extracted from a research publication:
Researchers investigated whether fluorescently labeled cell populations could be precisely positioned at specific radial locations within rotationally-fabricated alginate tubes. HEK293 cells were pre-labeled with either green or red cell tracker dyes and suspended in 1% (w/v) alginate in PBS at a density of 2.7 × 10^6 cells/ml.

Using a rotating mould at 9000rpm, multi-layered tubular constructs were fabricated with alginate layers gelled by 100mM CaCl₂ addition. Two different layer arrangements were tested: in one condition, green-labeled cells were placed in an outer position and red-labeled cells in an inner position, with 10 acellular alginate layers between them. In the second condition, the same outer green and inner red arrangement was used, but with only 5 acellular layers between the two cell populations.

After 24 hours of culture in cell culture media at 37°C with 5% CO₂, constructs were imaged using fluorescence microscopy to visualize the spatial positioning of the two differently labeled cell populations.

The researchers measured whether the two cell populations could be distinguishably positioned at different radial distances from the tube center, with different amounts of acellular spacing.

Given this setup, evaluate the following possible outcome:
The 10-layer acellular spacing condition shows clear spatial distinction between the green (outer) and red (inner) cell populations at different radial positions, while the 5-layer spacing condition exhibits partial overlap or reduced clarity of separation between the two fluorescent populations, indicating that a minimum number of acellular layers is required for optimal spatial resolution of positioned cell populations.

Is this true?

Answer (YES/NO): NO